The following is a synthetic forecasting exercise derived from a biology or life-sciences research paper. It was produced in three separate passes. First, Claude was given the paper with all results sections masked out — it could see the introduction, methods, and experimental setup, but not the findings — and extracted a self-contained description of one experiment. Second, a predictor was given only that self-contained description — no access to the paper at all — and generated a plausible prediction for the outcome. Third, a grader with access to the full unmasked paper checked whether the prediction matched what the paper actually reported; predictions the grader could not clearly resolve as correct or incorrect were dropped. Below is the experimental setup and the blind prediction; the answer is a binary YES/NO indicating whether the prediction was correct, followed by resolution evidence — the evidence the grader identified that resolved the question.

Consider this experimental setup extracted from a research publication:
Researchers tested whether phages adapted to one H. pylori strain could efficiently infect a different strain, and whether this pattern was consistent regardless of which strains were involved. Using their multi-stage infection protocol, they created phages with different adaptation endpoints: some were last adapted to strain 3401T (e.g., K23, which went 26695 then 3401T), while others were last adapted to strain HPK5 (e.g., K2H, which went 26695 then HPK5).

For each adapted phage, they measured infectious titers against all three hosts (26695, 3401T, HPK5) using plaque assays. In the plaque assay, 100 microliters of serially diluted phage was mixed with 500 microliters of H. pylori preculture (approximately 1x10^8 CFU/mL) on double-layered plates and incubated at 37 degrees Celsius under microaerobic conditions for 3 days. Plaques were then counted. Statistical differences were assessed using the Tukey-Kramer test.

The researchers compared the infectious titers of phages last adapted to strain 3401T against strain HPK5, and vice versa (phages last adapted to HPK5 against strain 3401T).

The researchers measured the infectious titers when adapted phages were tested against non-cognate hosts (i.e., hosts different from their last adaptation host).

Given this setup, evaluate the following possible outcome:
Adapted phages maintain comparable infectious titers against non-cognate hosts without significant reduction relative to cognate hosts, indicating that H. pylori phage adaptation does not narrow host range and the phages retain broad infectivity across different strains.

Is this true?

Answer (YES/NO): NO